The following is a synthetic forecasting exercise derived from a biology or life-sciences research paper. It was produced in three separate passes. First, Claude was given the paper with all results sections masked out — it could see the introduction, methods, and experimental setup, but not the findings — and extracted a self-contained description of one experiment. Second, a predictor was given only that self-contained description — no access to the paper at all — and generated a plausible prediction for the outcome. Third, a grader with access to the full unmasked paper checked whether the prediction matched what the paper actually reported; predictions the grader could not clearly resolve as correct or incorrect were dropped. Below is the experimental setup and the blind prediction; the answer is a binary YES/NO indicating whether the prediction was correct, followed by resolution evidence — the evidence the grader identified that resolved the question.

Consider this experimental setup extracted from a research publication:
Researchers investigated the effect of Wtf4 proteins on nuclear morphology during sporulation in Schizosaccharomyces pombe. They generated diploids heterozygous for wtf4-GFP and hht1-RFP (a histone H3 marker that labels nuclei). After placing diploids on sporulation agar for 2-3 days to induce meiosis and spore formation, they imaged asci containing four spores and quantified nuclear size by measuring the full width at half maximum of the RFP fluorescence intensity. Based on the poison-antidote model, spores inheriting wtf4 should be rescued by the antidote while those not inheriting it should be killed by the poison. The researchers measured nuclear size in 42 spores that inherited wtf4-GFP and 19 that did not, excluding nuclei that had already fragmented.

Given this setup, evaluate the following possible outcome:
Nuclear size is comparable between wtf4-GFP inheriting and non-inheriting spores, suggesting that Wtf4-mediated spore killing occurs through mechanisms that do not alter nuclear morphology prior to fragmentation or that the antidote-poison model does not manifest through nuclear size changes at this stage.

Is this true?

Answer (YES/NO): NO